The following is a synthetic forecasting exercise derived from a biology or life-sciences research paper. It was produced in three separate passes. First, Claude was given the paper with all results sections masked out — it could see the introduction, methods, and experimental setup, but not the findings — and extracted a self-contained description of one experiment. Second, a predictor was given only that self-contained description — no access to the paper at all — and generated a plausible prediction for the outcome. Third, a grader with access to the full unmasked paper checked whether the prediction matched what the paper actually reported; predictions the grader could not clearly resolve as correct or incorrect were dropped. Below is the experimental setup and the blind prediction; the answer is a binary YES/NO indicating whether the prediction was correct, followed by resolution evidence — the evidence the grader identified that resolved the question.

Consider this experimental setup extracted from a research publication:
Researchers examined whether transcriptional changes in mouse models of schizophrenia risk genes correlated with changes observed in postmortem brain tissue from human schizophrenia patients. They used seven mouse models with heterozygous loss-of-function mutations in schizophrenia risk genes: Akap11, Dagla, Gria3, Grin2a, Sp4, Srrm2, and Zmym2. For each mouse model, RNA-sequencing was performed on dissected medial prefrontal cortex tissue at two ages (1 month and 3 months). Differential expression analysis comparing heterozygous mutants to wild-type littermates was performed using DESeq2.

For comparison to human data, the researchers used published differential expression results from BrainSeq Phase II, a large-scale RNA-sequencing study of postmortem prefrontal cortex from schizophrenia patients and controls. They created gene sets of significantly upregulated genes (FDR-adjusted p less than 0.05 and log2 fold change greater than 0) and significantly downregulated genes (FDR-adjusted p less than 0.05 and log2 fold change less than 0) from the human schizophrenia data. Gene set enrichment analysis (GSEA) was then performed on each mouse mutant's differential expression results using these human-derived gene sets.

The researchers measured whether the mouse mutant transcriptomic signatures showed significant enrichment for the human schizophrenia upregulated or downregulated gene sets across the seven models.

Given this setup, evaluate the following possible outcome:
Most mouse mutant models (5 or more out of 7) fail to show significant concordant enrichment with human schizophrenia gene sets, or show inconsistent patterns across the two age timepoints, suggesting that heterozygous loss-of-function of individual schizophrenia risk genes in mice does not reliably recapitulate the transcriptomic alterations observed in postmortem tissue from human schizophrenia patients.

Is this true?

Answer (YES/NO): YES